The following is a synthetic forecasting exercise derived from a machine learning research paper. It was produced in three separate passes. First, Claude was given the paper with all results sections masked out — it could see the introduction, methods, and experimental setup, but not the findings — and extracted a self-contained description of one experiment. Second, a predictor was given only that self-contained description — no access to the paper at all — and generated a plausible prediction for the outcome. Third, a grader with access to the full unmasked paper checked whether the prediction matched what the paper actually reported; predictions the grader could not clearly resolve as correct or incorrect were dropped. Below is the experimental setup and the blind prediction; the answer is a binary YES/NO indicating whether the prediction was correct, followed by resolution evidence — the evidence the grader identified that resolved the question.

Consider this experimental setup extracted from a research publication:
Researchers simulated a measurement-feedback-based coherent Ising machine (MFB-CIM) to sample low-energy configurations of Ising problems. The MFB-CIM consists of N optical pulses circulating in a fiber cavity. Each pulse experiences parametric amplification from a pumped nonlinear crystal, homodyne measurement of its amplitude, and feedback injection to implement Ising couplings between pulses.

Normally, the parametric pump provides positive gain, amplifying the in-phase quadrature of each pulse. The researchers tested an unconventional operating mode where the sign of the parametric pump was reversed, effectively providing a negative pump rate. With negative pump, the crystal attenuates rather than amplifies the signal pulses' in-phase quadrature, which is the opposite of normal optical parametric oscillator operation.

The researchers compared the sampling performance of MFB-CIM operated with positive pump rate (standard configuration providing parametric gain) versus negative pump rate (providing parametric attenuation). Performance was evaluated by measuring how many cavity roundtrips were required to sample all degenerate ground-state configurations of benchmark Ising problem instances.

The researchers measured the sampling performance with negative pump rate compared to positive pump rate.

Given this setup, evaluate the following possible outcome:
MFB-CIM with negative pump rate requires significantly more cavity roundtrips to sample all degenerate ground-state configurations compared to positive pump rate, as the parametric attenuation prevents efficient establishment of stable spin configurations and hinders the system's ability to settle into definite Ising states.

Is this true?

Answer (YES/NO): NO